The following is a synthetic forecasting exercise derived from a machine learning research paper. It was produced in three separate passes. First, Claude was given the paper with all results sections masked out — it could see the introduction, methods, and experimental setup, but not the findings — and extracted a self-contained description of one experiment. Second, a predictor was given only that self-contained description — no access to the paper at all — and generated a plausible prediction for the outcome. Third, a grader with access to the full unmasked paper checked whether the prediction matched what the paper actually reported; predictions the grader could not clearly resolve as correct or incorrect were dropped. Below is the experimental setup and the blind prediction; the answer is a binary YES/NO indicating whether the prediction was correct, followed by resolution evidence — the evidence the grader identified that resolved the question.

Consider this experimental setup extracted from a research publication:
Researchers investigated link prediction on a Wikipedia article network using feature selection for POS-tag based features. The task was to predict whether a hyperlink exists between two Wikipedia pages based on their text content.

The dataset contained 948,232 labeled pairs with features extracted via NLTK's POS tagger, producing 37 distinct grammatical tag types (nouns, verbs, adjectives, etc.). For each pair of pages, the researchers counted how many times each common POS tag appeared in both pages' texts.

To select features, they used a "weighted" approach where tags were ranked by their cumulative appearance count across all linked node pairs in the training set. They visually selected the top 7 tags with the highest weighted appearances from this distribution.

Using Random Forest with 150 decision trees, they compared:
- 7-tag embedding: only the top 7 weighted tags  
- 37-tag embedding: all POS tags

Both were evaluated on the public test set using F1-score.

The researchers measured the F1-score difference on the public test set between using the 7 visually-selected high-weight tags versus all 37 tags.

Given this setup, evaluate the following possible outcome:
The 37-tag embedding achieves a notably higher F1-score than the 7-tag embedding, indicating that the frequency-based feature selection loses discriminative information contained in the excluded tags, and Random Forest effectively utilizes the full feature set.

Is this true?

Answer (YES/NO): NO